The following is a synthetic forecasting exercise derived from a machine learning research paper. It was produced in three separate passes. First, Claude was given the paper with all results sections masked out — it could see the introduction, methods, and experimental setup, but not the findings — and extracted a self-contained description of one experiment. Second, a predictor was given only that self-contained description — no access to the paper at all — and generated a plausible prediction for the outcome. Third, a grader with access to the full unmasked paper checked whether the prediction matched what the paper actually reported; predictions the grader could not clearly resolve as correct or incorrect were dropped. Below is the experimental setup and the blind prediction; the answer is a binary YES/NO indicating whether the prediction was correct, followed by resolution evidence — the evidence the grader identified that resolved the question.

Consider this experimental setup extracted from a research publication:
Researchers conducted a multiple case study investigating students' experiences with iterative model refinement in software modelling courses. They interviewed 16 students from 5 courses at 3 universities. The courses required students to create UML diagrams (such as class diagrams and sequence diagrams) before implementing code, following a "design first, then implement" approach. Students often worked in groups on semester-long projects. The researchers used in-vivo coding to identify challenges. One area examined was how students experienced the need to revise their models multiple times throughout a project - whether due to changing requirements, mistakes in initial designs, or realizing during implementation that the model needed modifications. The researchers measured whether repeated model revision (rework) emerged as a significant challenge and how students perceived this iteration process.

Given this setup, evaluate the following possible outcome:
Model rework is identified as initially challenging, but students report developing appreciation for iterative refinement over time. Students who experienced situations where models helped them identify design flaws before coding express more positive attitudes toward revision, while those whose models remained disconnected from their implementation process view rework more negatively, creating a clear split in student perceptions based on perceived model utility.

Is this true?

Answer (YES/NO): NO